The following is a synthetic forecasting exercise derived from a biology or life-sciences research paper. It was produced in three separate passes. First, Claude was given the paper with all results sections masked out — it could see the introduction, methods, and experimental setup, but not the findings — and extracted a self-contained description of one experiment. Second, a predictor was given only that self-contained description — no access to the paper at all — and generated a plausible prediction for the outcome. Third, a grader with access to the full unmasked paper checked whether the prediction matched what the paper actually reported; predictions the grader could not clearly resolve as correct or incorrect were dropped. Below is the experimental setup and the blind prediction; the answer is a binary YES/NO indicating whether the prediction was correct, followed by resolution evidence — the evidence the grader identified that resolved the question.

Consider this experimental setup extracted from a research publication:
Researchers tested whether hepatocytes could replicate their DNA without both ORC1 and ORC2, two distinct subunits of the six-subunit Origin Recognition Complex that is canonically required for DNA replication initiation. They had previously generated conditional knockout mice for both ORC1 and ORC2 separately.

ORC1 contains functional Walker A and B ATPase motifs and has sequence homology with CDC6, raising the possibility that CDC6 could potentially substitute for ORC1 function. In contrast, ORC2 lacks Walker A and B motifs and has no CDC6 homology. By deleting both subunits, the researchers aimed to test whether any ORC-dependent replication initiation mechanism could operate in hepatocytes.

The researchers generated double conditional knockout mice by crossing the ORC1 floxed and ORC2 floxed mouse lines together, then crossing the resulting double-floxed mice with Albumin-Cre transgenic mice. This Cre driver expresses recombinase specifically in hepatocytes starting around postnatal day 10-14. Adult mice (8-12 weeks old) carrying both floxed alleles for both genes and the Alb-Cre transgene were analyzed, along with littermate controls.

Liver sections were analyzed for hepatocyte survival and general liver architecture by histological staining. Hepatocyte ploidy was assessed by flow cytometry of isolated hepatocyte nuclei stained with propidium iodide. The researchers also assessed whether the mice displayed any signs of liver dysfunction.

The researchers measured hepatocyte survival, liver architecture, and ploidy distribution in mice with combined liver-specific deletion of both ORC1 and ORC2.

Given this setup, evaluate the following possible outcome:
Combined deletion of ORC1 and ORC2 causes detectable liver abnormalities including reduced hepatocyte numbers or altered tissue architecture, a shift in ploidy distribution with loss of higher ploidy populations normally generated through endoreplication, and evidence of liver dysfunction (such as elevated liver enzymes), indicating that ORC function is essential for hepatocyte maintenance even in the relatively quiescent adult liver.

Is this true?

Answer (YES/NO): NO